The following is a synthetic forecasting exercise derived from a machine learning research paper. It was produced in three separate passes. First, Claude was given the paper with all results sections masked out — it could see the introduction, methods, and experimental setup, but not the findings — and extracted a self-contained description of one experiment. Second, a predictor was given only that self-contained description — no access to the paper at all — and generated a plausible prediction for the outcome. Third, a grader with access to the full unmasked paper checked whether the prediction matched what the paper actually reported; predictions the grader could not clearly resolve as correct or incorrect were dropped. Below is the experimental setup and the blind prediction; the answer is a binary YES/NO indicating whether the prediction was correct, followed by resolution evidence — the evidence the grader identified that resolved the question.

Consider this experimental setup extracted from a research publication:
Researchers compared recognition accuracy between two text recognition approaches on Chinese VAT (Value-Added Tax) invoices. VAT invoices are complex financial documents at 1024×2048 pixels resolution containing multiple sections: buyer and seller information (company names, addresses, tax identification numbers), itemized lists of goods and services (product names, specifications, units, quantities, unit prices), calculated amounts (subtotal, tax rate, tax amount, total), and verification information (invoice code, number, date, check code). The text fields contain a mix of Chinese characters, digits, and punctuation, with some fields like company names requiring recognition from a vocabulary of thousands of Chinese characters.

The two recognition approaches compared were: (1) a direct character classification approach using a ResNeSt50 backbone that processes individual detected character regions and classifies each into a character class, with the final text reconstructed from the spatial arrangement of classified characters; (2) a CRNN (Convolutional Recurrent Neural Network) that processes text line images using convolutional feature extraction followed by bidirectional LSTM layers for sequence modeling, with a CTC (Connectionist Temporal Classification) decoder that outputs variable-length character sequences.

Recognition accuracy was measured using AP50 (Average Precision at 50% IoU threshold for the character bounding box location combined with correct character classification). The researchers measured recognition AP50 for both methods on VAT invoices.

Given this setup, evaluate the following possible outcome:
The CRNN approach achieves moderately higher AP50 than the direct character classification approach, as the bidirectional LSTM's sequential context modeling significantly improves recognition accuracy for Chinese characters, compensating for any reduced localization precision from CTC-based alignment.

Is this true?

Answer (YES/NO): NO